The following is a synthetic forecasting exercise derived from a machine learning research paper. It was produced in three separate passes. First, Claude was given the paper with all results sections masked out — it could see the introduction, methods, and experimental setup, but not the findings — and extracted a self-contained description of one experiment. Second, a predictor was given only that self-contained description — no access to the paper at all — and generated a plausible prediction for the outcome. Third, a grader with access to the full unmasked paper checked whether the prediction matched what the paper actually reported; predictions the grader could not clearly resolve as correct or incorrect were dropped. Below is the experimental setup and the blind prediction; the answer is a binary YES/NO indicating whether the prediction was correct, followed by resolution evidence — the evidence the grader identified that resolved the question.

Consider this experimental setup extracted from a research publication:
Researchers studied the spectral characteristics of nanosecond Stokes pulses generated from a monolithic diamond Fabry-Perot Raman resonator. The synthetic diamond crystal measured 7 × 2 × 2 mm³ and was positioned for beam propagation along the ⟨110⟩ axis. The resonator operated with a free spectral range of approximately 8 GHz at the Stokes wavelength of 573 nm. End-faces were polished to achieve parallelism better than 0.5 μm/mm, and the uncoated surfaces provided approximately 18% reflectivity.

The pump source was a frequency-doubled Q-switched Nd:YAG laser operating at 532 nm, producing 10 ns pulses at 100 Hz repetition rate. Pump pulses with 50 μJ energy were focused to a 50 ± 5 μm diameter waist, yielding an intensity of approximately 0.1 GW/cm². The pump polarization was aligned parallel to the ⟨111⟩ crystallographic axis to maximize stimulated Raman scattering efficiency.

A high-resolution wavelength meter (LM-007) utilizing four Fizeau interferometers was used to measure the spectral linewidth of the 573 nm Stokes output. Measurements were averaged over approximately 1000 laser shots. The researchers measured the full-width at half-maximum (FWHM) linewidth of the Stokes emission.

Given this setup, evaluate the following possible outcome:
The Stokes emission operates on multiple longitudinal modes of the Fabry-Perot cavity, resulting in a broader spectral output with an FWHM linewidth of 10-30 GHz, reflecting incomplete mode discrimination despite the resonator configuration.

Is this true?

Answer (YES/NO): NO